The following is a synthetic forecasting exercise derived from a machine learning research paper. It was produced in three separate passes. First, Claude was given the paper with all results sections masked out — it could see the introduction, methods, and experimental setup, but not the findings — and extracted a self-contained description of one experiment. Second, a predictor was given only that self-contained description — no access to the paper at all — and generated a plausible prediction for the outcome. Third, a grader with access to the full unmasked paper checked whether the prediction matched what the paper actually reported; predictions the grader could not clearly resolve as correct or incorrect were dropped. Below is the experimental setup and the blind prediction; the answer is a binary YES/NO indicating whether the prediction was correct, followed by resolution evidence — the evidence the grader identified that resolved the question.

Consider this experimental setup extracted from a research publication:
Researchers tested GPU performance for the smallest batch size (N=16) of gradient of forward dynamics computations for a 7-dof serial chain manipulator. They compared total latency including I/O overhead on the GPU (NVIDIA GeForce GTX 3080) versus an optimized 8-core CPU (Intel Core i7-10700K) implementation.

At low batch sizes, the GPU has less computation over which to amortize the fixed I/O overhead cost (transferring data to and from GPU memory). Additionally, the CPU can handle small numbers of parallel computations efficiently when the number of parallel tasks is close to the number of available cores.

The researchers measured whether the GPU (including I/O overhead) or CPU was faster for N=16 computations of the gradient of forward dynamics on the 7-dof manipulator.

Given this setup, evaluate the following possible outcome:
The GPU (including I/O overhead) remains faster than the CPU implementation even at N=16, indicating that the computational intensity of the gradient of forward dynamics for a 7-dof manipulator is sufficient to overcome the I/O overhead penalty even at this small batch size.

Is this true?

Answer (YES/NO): NO